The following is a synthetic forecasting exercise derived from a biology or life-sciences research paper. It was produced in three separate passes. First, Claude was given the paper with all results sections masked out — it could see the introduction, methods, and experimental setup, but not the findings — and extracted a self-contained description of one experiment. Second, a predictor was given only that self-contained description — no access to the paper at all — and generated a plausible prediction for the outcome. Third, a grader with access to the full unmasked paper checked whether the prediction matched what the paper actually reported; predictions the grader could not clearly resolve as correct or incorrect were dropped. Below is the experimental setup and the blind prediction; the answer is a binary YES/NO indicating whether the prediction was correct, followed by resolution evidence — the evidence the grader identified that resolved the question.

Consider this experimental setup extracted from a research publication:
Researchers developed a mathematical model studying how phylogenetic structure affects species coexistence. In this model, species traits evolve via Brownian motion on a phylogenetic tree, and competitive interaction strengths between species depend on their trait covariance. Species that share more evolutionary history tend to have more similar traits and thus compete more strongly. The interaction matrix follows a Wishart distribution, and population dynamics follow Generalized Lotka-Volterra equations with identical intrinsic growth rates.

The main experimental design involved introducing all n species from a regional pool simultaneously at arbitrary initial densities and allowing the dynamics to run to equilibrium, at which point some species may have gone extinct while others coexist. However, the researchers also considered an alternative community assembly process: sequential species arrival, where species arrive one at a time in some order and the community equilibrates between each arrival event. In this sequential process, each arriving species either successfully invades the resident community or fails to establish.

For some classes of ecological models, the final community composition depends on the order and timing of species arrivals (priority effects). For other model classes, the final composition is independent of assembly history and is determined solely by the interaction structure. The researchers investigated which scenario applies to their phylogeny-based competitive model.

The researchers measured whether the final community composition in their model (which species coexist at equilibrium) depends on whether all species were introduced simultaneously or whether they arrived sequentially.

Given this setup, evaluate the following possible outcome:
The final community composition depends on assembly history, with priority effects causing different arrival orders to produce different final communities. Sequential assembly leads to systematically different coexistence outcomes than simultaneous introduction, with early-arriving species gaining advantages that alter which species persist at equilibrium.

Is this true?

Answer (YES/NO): NO